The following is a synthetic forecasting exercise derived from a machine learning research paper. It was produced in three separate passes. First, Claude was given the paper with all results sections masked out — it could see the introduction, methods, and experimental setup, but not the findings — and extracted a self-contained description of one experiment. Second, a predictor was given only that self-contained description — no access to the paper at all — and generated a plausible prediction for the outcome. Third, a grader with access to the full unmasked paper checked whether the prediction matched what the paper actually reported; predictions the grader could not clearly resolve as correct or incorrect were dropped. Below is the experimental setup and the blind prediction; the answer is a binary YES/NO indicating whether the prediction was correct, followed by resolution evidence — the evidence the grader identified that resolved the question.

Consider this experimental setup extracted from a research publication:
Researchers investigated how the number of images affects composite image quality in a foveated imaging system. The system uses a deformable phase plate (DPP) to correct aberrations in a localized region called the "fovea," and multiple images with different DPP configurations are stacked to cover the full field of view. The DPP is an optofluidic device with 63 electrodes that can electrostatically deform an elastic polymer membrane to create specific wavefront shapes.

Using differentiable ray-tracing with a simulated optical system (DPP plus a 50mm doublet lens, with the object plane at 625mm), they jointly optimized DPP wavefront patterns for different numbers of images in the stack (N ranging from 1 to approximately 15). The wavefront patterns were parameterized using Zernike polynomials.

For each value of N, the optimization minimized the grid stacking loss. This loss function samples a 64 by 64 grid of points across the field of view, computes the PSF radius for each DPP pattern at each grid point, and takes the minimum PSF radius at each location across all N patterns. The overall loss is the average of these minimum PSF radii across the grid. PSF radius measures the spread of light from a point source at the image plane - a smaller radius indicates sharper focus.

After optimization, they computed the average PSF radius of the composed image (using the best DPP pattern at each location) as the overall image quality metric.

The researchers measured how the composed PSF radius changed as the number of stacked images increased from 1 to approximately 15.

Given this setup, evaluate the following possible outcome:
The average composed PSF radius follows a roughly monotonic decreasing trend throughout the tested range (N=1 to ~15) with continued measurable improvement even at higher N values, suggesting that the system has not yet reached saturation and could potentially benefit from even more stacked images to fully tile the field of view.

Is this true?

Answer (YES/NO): NO